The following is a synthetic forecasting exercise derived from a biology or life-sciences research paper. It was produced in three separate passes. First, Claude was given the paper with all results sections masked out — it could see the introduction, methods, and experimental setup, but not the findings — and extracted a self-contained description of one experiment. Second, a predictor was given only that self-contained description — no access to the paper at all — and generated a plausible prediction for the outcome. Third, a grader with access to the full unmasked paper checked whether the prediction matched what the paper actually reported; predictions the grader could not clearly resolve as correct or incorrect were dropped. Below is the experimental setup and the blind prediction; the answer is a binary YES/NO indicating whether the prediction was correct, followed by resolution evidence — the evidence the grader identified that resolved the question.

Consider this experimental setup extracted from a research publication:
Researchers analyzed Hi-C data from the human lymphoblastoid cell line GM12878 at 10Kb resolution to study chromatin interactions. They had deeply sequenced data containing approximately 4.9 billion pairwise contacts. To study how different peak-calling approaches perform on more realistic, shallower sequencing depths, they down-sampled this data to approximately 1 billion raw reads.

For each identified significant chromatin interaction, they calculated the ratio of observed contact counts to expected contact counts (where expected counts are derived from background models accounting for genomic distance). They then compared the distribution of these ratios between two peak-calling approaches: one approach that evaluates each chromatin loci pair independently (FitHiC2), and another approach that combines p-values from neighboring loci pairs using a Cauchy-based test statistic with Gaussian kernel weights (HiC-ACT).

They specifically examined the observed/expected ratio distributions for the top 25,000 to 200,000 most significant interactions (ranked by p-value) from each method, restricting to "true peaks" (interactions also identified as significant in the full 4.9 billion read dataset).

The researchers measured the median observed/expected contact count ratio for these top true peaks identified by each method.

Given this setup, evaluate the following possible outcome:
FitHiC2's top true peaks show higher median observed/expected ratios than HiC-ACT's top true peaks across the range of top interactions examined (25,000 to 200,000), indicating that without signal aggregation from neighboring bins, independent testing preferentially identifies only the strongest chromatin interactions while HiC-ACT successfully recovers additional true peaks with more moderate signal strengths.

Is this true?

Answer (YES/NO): YES